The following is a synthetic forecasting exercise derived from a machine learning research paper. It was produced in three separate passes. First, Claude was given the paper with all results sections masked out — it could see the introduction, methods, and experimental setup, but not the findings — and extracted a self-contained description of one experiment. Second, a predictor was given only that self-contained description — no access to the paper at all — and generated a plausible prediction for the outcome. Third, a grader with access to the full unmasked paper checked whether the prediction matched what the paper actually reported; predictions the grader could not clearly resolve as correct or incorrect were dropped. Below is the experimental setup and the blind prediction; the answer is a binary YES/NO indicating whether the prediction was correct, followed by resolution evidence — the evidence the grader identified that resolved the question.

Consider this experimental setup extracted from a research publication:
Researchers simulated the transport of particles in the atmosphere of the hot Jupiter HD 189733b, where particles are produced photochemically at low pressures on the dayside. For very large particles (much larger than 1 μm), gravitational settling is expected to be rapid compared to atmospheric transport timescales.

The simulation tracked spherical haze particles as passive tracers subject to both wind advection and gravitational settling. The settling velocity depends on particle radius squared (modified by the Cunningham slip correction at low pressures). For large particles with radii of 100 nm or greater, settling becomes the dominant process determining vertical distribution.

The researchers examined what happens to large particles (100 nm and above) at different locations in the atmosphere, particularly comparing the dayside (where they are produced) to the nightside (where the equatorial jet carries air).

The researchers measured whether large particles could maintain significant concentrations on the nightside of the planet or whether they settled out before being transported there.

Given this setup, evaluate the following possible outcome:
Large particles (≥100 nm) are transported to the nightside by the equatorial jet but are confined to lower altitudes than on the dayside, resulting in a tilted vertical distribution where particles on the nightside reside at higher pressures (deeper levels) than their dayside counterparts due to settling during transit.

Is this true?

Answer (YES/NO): YES